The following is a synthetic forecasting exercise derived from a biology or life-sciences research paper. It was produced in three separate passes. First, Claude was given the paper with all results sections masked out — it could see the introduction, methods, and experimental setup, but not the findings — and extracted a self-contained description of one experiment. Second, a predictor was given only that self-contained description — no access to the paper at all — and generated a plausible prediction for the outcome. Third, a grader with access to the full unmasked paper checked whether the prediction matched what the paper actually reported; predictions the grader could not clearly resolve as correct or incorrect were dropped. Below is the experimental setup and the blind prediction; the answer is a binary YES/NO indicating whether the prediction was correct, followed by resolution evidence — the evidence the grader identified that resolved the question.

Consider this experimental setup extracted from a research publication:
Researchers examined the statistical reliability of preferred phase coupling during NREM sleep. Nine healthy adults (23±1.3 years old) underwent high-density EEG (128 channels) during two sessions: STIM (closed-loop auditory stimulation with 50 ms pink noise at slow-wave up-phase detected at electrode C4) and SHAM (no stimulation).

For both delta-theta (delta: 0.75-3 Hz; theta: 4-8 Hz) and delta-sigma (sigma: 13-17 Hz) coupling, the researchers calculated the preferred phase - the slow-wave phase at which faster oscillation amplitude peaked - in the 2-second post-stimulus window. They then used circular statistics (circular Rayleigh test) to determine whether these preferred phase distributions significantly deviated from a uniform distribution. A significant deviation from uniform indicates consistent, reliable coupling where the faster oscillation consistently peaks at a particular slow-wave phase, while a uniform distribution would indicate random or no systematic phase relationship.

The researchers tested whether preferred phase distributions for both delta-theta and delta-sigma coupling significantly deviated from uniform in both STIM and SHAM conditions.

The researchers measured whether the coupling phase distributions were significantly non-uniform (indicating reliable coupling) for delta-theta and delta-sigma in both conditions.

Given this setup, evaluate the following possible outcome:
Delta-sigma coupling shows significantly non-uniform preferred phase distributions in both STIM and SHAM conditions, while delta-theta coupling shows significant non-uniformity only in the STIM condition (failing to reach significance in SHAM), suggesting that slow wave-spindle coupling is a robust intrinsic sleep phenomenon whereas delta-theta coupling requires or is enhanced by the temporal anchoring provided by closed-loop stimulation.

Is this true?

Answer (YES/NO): NO